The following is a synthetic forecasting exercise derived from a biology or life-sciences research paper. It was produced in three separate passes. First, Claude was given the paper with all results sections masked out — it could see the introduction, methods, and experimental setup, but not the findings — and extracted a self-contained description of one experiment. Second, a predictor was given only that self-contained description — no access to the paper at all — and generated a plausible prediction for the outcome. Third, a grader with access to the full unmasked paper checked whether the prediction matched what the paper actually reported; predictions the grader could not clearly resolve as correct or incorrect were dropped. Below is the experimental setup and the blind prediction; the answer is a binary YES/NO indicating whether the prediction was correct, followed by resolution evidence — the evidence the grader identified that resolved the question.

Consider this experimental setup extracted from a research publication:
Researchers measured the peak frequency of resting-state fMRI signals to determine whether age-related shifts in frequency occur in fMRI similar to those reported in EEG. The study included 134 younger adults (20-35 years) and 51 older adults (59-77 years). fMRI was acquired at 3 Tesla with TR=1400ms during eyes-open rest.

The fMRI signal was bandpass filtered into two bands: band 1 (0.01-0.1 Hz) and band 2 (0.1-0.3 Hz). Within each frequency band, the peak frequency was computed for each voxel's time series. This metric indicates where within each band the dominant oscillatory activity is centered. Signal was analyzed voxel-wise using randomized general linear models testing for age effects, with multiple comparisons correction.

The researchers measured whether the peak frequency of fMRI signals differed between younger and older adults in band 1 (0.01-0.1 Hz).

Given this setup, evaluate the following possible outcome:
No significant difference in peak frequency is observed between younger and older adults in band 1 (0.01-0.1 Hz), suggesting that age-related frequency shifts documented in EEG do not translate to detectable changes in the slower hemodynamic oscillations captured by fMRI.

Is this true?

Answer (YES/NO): NO